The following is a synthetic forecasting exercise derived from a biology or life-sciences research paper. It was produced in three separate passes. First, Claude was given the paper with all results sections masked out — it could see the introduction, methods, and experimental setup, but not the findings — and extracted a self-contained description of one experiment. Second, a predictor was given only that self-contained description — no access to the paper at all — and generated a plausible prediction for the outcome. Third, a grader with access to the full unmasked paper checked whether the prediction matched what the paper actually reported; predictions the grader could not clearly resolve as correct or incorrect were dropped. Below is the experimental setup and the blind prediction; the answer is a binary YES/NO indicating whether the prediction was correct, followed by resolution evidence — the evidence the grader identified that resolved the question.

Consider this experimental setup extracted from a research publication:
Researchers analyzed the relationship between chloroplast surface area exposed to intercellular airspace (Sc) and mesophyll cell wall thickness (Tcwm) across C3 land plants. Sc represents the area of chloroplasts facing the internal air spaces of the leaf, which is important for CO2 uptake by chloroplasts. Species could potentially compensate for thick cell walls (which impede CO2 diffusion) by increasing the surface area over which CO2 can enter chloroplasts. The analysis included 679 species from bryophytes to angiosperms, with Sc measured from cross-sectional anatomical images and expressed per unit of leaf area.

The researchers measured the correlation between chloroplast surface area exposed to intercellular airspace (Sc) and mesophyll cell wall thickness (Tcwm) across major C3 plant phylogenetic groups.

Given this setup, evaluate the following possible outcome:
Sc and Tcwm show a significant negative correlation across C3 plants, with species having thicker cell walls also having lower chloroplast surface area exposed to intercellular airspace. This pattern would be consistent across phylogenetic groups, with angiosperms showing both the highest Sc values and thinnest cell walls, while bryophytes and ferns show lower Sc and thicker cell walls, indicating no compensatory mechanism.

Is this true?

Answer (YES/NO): NO